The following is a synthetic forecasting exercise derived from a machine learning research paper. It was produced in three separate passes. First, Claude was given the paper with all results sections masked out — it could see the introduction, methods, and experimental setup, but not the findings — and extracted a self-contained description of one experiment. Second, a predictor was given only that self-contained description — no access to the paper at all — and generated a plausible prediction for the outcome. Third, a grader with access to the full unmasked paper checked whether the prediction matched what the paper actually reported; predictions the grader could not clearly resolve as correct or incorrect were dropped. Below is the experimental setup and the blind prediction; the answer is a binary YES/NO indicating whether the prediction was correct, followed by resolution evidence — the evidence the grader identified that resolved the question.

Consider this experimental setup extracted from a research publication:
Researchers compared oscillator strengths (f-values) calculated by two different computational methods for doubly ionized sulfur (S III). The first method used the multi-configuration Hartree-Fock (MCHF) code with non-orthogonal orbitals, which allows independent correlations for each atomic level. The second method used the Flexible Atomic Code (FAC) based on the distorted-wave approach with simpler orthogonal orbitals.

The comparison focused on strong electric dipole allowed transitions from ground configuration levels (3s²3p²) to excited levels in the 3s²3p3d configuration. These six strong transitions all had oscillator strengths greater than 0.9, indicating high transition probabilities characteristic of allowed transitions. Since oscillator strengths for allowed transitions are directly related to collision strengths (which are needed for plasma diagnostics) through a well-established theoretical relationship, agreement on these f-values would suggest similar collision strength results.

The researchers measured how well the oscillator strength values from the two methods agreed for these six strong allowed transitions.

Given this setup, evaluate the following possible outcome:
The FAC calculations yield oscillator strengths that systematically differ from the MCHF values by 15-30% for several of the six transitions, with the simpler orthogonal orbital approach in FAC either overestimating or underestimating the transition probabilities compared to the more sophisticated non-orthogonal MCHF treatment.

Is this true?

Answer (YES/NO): NO